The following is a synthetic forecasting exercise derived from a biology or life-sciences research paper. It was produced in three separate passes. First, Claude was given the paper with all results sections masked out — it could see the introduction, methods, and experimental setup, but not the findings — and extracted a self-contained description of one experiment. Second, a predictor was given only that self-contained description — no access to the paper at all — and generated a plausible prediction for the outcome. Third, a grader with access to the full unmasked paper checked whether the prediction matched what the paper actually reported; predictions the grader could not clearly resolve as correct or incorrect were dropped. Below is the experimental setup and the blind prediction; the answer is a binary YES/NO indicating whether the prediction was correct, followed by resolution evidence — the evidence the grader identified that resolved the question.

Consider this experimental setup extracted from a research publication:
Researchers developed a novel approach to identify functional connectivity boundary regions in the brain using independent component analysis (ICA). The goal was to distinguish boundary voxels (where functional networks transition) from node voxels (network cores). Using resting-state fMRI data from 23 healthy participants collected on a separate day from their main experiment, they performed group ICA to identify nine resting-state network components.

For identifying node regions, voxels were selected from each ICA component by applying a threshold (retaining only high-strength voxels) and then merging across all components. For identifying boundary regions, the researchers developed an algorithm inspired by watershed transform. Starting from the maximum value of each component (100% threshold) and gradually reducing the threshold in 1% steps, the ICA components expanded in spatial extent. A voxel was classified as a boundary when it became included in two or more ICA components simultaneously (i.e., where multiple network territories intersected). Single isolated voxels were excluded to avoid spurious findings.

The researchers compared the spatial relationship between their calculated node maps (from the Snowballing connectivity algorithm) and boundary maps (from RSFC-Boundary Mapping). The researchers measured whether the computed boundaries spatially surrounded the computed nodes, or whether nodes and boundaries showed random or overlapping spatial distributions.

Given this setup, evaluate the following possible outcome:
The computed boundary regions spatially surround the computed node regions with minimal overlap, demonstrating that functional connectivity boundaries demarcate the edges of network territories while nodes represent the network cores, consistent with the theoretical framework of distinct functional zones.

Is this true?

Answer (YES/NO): YES